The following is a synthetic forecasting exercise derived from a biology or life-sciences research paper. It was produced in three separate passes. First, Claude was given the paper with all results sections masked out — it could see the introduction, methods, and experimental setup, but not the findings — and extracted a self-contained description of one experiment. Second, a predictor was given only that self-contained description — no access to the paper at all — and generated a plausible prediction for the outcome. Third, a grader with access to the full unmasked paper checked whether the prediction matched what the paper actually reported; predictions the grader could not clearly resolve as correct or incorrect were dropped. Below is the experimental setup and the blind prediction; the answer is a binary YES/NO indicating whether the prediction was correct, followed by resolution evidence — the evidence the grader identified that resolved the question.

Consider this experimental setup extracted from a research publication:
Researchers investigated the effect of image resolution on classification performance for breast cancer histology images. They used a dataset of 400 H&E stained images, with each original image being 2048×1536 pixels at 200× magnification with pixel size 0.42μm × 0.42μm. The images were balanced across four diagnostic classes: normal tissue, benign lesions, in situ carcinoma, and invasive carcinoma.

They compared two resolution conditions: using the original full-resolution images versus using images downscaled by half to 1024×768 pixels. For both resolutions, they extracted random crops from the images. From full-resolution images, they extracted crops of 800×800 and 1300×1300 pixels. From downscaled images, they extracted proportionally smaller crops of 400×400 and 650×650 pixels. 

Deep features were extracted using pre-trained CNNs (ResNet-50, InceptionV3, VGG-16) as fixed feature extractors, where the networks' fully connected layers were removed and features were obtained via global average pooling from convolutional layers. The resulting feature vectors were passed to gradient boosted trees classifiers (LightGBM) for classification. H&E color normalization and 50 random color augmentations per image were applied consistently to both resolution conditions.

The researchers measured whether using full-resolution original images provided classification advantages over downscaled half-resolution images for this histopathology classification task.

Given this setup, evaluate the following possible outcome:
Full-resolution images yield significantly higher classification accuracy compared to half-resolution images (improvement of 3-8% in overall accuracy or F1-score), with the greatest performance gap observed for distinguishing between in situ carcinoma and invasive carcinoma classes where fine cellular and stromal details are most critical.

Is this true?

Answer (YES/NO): NO